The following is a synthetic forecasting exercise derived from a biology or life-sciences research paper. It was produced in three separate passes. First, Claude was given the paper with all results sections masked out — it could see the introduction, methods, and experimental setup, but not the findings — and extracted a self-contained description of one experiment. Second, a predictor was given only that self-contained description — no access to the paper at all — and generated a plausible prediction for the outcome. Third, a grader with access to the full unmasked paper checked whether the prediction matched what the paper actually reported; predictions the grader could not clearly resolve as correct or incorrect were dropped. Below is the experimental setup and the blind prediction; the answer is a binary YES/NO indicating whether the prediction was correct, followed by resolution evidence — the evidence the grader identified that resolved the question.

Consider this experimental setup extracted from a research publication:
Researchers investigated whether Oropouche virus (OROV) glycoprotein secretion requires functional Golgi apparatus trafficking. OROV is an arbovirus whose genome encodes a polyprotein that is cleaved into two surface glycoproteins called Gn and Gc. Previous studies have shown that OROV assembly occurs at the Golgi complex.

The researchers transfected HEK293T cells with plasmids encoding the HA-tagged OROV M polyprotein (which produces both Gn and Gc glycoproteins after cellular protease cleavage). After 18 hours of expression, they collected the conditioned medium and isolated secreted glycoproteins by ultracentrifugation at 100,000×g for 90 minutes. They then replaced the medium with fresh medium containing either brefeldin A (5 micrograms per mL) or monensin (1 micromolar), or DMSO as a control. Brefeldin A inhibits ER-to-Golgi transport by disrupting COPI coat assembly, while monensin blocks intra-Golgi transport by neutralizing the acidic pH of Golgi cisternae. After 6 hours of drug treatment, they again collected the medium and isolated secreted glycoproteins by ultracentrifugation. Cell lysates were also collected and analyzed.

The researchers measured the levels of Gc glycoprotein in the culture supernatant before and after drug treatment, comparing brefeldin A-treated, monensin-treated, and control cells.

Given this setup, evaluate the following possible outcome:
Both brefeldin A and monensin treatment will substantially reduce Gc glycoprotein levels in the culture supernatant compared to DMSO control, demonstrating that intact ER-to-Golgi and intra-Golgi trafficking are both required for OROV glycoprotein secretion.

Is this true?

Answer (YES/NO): YES